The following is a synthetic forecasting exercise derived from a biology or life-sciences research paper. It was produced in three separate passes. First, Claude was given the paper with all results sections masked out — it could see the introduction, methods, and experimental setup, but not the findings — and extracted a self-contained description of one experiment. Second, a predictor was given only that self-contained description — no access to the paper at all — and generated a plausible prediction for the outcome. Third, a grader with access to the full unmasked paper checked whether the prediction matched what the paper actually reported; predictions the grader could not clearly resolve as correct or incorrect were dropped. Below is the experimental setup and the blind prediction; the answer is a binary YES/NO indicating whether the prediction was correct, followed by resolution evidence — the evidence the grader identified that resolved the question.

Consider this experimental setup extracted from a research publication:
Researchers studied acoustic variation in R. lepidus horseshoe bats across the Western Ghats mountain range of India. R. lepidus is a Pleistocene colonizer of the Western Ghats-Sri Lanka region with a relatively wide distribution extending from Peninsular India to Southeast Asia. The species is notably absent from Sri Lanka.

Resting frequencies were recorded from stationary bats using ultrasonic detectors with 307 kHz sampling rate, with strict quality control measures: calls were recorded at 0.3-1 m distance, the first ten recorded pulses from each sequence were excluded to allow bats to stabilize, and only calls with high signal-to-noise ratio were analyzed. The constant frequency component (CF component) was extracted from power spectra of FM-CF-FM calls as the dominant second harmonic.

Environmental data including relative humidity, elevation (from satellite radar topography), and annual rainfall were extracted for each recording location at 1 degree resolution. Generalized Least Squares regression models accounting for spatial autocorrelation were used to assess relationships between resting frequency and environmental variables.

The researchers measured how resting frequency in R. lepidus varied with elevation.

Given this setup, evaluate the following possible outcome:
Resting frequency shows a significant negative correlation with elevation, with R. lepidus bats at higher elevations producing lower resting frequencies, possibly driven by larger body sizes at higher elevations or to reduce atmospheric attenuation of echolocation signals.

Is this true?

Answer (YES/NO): NO